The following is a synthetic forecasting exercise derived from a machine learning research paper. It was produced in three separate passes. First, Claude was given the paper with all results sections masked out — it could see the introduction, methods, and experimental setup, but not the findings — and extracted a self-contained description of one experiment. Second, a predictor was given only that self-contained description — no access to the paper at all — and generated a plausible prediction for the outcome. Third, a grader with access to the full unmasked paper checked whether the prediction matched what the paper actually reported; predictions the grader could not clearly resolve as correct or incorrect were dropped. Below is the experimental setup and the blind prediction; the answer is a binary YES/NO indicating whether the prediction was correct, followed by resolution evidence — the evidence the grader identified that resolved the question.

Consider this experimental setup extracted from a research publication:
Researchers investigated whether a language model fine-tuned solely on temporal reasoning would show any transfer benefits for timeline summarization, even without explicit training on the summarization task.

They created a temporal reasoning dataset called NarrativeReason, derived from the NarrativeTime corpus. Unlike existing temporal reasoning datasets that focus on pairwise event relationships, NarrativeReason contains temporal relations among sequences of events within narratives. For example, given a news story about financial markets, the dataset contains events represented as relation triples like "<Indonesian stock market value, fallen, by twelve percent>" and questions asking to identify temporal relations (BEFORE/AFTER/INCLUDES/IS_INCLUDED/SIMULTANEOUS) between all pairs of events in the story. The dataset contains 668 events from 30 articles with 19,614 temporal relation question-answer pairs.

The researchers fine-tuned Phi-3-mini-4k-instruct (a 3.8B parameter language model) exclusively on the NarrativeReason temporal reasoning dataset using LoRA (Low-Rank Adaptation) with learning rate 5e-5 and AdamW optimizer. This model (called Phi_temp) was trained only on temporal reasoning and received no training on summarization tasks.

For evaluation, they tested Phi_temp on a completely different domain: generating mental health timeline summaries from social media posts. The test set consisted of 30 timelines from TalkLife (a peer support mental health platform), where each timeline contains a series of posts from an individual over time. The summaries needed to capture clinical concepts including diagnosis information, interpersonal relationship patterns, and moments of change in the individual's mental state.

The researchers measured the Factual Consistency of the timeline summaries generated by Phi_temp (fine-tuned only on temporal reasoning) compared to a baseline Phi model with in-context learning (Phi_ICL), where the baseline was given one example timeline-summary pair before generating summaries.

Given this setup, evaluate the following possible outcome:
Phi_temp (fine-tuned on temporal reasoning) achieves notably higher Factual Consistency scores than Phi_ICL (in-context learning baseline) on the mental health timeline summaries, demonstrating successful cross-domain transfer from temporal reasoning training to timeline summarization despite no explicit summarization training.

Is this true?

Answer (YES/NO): NO